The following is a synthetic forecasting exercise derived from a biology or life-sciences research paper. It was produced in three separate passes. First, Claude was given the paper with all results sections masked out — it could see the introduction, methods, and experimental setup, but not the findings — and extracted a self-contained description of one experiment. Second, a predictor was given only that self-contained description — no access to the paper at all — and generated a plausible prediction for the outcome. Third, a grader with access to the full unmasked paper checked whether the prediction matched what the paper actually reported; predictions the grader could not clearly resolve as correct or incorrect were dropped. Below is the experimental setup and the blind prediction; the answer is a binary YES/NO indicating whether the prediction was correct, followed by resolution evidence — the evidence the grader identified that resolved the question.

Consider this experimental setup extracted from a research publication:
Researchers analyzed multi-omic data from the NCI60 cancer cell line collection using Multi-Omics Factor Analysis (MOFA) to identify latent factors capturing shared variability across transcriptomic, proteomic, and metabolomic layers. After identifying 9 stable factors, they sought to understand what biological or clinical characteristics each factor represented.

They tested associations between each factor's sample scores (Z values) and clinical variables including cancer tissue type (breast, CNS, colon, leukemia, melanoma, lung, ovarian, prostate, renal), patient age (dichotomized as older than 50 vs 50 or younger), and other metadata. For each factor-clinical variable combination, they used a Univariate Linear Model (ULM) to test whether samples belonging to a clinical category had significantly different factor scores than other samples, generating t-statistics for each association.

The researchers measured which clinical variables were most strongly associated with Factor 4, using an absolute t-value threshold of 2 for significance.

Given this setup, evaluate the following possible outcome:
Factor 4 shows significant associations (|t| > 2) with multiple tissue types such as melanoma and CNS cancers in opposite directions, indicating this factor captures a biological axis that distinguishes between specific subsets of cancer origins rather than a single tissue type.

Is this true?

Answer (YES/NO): NO